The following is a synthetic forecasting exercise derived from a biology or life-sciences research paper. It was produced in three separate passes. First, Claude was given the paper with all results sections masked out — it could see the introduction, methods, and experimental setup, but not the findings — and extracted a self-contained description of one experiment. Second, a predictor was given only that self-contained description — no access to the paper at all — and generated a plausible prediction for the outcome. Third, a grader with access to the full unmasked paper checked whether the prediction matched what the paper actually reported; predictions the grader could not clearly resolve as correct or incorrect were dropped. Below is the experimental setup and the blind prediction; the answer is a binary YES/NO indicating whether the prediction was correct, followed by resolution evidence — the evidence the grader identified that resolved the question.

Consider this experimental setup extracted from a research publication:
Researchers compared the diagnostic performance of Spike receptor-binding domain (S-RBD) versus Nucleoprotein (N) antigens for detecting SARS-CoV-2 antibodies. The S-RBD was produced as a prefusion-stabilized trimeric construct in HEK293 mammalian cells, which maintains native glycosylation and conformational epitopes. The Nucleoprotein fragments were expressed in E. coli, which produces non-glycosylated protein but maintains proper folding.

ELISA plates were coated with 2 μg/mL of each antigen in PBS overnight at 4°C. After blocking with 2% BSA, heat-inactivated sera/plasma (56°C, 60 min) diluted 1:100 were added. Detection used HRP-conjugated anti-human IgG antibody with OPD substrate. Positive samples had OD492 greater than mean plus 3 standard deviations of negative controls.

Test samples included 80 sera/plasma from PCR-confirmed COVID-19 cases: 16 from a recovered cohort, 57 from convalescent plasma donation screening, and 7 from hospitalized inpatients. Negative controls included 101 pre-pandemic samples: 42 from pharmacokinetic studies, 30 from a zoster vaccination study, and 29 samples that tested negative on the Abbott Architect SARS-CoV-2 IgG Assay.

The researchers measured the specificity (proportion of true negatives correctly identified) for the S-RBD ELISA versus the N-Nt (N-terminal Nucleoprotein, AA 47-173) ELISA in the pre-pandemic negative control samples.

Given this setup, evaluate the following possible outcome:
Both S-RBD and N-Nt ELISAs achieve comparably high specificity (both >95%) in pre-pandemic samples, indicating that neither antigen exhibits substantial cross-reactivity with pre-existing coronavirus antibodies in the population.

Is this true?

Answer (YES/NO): YES